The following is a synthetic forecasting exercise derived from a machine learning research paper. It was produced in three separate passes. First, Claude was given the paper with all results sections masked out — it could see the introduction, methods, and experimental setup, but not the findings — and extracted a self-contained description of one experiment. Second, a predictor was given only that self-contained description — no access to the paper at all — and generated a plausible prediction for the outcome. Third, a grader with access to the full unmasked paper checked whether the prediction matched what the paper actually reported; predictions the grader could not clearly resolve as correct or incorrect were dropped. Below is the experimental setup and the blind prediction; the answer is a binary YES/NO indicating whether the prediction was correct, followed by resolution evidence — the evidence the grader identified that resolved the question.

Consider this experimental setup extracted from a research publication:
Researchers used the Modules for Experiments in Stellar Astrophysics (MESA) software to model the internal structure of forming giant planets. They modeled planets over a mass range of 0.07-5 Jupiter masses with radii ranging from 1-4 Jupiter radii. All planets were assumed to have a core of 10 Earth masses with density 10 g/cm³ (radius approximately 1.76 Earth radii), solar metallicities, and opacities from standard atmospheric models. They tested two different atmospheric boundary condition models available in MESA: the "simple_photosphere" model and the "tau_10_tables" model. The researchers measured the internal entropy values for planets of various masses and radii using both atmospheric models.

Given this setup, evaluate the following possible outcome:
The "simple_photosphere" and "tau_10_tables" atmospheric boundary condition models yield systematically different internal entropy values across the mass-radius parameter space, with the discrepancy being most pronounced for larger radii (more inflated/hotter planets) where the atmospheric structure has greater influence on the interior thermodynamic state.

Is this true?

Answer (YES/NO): NO